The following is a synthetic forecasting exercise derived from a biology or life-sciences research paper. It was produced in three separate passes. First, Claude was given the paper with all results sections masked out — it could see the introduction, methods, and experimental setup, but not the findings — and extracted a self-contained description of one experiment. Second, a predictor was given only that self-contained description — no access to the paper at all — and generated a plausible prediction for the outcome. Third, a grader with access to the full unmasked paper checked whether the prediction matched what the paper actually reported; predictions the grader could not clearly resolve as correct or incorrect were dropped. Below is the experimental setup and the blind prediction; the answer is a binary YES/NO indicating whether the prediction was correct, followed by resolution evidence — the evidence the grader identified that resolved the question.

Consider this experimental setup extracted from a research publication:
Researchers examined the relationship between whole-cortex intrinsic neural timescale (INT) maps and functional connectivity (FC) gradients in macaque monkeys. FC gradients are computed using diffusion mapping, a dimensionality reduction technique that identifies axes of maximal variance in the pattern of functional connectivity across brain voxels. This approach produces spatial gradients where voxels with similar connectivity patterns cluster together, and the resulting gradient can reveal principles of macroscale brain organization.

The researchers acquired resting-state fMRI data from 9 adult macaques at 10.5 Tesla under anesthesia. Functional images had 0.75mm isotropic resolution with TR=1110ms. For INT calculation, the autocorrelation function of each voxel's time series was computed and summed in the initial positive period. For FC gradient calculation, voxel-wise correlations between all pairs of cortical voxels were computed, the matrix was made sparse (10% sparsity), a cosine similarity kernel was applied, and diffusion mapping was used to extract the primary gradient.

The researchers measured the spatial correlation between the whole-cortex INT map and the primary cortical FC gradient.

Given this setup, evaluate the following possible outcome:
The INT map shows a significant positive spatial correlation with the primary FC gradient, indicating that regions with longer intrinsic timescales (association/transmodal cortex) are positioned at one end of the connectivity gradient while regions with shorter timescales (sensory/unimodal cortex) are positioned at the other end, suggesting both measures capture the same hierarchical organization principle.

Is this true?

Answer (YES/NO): NO